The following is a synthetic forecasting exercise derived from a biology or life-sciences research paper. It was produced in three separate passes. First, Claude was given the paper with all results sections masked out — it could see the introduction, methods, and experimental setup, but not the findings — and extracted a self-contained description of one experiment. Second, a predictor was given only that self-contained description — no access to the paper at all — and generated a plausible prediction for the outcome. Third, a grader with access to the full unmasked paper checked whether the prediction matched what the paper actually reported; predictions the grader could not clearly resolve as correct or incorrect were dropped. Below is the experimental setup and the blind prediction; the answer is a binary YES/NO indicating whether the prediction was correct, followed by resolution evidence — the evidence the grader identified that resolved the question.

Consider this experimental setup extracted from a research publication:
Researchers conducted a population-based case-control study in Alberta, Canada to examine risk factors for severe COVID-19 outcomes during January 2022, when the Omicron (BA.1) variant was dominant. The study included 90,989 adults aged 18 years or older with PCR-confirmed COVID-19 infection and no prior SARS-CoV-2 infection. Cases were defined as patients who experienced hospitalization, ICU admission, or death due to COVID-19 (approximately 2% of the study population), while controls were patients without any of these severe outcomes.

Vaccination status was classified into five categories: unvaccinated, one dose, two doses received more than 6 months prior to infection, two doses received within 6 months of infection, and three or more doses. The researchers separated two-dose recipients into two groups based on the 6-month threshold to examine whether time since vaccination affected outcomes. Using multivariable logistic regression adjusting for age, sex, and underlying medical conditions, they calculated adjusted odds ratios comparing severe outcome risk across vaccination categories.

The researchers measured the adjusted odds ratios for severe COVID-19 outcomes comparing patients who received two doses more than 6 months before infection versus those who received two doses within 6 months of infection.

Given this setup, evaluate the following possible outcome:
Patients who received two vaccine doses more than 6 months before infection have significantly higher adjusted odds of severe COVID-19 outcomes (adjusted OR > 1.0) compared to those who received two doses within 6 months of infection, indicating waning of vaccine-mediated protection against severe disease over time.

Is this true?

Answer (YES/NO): NO